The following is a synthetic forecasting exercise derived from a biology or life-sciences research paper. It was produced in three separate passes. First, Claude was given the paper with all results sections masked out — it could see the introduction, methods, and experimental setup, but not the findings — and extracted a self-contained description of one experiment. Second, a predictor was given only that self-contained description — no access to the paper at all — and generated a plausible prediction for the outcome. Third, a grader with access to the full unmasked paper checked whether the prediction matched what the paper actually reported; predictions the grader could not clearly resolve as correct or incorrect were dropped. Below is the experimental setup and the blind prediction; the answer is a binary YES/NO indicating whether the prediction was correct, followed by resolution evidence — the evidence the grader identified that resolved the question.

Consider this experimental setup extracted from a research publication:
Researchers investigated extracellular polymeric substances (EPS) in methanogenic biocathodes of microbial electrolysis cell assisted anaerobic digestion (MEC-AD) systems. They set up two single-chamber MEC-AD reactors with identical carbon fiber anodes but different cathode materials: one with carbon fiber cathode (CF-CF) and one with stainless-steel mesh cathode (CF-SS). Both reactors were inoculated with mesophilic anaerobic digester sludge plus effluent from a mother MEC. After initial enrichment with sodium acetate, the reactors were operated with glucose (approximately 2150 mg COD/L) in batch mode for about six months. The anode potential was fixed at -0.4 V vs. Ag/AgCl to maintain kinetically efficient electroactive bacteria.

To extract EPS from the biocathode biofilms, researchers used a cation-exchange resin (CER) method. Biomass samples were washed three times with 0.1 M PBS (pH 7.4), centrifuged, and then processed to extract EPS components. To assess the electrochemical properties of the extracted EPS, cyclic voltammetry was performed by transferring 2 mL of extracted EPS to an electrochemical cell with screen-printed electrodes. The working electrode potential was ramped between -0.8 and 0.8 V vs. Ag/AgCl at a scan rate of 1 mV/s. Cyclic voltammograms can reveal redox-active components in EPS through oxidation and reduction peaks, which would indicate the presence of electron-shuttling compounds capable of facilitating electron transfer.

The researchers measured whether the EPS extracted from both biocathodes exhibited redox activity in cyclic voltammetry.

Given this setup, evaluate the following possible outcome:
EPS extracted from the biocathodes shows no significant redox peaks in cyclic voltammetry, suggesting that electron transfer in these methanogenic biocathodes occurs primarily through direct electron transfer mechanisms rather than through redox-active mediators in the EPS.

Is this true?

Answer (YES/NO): NO